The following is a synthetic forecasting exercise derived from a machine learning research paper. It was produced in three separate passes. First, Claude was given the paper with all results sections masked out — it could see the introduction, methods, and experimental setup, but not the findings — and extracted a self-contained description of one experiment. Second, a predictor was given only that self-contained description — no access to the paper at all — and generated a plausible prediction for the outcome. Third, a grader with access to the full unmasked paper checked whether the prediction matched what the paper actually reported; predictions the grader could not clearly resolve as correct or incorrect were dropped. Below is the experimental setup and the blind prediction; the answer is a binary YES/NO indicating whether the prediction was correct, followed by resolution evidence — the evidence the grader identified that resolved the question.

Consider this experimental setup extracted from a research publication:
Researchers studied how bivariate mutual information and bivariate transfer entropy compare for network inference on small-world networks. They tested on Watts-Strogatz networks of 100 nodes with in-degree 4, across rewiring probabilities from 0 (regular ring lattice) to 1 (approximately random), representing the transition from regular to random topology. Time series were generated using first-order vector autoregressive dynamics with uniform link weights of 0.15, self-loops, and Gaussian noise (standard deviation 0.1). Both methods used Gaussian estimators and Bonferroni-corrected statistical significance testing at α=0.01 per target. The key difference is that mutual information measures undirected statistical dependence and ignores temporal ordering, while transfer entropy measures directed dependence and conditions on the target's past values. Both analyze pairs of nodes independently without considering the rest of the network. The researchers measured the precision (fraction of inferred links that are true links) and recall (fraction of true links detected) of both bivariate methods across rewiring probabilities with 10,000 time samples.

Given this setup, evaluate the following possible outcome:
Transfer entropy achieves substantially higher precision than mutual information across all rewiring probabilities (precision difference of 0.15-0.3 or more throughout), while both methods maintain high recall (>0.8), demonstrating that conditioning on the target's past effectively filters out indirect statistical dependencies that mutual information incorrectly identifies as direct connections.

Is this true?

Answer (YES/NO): NO